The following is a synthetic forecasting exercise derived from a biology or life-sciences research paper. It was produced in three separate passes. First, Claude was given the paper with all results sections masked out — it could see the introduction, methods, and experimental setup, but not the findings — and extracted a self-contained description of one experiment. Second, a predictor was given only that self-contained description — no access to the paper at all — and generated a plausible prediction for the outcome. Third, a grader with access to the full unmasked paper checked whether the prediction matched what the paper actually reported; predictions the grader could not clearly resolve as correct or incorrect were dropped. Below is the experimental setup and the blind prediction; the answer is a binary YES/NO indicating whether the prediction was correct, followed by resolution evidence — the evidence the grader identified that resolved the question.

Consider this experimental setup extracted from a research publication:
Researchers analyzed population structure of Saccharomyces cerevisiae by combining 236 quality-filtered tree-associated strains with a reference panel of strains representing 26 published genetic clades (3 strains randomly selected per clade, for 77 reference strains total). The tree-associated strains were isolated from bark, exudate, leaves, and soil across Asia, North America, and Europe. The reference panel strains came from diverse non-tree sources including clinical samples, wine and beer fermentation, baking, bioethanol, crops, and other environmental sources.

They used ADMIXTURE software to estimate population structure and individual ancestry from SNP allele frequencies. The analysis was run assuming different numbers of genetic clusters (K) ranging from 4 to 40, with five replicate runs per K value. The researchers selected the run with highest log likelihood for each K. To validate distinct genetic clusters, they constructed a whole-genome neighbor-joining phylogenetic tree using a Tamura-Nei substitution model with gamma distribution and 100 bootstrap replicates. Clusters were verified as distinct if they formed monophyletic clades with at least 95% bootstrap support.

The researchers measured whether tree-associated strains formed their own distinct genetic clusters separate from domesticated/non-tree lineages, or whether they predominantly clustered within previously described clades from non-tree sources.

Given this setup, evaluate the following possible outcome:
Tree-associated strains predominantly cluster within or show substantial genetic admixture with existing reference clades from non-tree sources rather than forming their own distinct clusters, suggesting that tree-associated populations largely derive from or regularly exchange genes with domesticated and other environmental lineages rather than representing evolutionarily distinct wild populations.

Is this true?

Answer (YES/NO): NO